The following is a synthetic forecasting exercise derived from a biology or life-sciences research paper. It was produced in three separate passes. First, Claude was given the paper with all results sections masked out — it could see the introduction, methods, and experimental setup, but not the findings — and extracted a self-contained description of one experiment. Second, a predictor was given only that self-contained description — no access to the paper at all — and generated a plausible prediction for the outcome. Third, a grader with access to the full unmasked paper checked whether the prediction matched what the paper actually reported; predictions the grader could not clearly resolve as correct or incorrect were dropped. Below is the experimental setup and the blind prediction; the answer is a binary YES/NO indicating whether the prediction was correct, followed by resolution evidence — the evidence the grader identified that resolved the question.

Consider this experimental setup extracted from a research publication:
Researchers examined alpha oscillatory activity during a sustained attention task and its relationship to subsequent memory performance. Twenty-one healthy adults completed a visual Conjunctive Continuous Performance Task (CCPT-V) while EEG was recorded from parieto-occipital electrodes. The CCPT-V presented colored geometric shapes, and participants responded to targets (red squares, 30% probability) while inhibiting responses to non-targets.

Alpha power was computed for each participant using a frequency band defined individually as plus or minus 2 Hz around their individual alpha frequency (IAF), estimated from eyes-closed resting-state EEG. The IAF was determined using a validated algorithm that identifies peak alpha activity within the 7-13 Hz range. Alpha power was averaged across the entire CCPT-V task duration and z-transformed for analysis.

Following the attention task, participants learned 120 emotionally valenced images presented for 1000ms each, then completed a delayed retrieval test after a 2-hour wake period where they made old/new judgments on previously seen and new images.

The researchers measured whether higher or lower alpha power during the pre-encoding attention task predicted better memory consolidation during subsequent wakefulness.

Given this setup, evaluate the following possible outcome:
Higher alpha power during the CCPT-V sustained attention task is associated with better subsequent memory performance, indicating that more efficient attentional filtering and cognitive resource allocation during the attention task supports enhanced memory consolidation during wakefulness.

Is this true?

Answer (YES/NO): YES